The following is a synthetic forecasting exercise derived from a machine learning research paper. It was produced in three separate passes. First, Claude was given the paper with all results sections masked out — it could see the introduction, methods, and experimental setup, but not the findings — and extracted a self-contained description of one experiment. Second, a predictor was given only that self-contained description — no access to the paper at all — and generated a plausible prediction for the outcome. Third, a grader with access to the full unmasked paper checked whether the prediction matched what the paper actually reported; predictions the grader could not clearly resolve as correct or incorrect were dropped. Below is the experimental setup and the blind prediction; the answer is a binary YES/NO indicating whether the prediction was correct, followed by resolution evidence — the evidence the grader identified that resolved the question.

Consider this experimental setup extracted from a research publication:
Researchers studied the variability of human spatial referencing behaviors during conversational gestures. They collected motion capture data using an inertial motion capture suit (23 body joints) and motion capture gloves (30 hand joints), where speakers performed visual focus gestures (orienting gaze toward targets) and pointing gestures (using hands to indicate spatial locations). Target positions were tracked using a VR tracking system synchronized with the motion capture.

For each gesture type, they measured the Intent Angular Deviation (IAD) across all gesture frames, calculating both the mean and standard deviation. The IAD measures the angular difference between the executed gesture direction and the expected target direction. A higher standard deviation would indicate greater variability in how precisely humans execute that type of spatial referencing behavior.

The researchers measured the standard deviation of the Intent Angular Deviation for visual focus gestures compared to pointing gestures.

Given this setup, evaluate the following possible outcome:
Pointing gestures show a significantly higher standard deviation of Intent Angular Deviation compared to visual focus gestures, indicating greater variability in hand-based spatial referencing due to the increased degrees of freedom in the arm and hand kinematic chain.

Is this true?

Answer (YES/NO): NO